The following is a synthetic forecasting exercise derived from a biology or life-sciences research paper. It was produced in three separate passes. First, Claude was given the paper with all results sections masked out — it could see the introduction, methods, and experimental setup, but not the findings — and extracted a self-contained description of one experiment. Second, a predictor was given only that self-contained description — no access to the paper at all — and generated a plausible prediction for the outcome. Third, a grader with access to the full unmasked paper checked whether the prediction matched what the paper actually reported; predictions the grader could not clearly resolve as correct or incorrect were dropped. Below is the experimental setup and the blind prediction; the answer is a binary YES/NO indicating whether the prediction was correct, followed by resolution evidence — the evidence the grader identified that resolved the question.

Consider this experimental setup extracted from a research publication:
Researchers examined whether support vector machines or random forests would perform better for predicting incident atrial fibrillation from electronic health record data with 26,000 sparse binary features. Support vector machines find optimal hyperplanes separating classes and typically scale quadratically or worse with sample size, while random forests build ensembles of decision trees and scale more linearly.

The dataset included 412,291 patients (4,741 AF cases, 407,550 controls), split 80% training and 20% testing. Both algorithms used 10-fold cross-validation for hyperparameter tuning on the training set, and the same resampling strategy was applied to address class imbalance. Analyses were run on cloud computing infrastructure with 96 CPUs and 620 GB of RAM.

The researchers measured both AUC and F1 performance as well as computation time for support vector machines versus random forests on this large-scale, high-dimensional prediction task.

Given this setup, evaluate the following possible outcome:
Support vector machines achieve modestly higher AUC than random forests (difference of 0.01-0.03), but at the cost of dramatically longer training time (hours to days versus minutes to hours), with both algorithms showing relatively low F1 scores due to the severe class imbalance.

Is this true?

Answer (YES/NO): NO